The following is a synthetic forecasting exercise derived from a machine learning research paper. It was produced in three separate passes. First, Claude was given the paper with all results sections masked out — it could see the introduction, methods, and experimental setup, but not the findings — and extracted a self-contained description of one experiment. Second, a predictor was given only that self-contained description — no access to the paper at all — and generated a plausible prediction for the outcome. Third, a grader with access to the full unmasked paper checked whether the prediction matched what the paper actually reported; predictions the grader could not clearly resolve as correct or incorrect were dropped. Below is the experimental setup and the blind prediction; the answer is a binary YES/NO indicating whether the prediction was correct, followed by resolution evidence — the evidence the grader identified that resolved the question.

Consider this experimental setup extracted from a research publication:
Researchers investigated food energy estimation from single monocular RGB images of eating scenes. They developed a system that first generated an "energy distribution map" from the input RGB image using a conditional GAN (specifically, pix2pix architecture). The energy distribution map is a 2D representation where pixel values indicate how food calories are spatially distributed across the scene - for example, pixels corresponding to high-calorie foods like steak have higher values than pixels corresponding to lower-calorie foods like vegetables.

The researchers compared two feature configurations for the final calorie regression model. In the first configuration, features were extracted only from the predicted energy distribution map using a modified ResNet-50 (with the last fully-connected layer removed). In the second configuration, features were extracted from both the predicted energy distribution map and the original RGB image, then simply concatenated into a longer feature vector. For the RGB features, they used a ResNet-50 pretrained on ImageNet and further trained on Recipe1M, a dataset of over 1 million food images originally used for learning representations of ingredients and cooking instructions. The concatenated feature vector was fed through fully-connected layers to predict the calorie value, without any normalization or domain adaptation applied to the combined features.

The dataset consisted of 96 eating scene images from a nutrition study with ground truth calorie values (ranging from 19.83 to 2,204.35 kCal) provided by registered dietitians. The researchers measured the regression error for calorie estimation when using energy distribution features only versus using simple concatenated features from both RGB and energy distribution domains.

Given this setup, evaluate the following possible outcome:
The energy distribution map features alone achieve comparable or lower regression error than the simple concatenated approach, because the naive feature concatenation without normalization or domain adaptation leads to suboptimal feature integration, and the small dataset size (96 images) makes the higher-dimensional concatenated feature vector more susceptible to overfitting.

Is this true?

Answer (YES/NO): YES